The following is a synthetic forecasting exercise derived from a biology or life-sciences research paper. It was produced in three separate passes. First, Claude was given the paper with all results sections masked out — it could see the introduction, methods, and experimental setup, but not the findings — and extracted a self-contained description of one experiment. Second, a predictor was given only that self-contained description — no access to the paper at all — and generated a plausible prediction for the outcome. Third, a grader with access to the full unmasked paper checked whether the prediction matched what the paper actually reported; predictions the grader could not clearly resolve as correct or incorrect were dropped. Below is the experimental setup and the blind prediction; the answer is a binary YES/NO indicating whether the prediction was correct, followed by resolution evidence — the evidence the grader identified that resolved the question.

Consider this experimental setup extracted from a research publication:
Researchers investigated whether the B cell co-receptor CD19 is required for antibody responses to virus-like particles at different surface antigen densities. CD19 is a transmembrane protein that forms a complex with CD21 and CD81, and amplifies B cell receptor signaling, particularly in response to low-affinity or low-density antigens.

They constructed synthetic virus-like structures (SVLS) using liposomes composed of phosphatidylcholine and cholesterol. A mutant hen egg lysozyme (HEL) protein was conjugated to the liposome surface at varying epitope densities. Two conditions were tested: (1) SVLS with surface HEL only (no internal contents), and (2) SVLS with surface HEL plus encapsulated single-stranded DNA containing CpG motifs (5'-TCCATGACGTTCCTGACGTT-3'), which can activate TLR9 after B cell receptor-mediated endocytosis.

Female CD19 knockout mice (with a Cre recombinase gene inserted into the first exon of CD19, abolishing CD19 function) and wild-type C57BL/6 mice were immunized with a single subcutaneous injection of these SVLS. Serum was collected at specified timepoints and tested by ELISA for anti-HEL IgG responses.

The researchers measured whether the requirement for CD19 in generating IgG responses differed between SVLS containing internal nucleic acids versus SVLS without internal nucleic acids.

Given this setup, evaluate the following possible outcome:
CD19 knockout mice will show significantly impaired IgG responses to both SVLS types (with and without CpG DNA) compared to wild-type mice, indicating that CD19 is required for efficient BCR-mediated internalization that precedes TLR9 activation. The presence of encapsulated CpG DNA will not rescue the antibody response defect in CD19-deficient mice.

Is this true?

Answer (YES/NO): NO